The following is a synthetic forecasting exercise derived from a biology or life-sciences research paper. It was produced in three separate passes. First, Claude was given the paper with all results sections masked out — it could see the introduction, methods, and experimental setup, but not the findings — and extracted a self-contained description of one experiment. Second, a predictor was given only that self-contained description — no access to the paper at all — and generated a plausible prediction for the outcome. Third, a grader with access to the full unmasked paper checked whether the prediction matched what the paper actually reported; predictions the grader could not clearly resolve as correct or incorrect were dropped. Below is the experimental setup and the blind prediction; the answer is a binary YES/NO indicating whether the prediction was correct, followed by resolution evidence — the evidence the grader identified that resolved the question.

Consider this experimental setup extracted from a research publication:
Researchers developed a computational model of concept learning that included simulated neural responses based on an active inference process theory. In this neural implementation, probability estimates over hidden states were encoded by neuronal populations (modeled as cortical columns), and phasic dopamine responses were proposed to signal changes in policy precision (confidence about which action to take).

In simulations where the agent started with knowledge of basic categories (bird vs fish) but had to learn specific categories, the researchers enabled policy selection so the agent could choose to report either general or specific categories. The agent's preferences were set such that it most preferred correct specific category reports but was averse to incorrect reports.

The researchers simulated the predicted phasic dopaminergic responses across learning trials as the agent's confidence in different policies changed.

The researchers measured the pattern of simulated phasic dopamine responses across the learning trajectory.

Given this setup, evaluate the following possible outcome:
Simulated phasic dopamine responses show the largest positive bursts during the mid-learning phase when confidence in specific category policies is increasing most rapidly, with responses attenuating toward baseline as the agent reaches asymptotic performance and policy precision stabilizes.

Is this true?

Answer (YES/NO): NO